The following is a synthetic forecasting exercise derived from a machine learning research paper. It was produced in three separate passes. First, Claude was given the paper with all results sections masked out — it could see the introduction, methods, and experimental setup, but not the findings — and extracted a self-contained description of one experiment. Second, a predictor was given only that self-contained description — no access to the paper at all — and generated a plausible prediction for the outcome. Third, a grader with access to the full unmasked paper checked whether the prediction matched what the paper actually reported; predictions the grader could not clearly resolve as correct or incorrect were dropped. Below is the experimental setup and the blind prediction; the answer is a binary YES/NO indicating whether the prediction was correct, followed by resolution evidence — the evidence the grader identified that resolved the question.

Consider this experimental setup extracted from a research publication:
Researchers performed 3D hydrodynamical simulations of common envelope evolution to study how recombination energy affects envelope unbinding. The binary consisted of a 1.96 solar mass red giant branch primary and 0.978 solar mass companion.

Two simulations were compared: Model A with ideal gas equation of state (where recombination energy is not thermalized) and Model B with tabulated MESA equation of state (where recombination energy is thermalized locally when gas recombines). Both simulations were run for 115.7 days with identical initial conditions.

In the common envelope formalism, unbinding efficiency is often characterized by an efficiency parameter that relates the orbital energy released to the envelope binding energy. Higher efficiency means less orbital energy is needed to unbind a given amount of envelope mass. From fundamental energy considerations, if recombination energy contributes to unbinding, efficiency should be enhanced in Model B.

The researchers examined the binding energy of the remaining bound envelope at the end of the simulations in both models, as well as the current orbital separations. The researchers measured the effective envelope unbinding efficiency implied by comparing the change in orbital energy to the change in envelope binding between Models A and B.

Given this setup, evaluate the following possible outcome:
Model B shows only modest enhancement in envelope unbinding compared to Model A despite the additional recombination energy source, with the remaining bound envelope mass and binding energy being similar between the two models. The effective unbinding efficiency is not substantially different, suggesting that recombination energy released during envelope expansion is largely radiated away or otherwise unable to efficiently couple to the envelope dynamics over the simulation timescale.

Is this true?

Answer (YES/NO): NO